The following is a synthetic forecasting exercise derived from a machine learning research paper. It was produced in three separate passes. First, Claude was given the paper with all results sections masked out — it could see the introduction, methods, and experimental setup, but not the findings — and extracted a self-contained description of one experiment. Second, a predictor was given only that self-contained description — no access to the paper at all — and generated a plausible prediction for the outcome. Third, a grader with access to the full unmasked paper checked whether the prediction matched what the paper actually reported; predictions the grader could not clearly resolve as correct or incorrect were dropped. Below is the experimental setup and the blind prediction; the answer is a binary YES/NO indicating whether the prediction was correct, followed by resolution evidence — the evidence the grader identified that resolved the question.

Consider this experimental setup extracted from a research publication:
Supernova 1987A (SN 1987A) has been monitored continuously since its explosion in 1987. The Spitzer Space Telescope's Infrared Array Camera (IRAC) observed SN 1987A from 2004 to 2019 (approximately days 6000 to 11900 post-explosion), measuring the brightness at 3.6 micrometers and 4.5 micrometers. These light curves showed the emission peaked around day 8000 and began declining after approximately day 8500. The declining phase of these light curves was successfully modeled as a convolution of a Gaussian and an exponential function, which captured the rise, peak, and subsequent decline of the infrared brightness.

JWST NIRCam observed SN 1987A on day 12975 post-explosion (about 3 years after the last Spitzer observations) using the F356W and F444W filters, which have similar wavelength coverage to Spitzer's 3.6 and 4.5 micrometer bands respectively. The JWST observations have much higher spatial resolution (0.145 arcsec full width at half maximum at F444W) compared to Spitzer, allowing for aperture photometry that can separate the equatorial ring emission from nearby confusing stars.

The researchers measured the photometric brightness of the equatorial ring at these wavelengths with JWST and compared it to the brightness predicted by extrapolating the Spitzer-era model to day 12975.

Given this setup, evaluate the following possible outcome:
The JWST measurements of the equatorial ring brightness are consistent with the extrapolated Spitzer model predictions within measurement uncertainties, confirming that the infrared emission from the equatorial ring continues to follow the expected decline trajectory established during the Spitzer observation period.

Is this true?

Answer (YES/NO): YES